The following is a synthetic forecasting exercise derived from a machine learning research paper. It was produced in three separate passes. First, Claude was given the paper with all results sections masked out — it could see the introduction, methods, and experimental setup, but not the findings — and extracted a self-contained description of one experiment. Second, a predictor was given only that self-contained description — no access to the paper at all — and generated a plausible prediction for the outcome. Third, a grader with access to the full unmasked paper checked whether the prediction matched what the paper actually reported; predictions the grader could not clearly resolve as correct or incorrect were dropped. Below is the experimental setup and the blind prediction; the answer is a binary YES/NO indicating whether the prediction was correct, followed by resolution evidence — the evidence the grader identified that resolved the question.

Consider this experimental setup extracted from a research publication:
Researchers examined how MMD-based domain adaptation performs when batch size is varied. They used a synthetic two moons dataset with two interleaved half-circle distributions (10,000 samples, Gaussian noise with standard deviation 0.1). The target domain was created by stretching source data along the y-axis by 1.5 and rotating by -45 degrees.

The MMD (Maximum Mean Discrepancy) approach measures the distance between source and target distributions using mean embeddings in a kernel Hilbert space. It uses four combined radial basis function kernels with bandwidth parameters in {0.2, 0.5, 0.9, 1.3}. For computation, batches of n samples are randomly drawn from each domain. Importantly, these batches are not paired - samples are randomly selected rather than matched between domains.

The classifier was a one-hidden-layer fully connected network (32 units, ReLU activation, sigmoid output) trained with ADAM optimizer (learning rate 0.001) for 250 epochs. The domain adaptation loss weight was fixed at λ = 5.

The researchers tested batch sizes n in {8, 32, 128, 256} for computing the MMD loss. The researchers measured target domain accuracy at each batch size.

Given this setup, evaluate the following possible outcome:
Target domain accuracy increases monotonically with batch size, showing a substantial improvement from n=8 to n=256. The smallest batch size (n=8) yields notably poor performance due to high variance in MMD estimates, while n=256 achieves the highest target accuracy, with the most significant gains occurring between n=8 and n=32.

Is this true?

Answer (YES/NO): NO